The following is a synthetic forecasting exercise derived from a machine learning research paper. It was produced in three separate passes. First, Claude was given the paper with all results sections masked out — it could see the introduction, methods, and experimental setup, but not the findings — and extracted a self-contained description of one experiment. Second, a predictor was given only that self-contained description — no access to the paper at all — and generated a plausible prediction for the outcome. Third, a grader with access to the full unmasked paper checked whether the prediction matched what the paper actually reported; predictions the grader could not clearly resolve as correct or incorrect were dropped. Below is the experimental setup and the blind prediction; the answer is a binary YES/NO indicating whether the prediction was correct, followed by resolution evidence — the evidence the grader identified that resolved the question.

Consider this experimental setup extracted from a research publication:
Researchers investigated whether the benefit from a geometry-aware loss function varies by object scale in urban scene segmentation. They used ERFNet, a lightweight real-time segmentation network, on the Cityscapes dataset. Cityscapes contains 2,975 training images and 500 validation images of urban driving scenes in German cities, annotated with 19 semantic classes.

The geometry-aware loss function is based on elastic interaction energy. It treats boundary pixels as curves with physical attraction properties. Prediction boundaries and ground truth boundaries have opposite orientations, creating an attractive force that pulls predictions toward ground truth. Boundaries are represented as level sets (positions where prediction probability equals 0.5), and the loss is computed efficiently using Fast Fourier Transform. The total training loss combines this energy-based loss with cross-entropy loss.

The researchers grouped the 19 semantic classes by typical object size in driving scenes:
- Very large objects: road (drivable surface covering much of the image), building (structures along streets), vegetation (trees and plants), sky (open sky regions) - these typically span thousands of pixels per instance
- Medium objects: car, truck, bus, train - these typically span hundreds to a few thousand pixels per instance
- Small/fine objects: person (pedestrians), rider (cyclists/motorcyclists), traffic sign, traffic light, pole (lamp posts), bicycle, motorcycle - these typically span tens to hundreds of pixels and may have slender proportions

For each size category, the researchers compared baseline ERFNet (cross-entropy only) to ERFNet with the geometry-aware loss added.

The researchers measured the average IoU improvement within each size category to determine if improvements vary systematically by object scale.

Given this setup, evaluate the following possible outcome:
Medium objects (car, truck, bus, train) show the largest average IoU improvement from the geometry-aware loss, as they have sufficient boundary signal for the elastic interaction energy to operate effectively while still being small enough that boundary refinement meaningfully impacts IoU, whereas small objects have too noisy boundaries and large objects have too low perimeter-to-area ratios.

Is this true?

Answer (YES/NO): YES